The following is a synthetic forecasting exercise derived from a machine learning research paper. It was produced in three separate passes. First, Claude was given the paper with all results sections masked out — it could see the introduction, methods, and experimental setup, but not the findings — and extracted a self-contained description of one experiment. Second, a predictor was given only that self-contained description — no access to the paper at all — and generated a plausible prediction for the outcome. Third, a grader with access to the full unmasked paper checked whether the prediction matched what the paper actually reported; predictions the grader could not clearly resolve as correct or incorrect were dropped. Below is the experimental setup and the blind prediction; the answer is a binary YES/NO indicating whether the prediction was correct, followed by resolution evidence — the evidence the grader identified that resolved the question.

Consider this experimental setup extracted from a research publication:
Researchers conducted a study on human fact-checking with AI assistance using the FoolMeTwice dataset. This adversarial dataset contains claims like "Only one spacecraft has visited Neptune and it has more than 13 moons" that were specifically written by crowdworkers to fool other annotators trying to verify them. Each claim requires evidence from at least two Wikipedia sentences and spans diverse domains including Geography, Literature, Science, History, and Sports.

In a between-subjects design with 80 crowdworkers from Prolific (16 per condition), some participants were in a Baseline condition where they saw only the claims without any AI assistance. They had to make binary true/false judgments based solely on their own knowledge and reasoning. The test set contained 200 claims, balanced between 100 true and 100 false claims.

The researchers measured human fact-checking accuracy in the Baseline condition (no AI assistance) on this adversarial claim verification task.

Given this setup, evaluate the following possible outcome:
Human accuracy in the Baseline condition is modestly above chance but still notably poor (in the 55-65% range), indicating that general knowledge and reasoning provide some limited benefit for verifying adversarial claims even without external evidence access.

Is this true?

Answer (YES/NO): YES